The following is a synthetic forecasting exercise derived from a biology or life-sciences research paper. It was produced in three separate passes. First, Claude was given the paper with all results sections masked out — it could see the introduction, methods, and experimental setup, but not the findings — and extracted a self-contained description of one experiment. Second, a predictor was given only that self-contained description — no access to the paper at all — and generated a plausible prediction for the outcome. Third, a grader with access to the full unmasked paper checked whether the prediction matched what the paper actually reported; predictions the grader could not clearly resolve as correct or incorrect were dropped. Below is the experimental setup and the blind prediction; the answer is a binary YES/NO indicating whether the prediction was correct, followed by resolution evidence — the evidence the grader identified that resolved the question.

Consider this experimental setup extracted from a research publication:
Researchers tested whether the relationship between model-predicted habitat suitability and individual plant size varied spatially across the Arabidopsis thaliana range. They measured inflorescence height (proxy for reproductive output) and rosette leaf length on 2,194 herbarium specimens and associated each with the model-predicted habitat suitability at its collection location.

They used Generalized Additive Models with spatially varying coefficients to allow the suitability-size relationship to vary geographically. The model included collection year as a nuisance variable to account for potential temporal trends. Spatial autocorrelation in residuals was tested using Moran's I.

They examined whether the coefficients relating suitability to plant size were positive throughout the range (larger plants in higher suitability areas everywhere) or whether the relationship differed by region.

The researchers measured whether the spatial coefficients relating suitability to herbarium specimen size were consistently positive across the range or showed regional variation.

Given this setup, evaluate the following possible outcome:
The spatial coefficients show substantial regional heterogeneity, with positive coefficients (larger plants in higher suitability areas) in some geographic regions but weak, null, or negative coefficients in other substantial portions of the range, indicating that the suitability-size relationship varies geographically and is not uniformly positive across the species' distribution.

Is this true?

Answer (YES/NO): NO